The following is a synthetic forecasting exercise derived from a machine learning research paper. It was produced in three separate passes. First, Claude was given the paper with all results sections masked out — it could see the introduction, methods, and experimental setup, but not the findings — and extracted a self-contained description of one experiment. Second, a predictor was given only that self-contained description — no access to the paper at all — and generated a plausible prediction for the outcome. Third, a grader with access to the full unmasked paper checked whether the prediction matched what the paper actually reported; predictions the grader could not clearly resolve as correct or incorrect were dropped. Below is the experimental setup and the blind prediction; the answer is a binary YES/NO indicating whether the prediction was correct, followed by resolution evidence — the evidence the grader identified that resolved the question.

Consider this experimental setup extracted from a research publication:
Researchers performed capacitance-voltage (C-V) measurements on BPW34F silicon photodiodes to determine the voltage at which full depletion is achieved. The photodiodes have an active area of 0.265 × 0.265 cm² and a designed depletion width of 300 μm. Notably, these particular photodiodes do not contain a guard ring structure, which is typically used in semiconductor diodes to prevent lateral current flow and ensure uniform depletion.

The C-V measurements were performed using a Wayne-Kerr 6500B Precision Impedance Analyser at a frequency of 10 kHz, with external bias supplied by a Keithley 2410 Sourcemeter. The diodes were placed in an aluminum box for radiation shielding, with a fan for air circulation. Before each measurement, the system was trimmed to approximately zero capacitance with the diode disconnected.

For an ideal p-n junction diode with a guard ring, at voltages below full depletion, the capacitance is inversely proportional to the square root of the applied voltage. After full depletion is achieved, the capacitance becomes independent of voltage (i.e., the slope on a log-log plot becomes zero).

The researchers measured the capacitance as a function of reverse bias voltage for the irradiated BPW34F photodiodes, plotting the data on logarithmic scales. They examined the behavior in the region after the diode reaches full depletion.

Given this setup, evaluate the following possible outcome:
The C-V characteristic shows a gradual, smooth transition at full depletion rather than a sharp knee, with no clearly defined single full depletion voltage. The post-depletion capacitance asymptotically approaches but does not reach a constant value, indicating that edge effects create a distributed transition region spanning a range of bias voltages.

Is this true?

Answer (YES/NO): NO